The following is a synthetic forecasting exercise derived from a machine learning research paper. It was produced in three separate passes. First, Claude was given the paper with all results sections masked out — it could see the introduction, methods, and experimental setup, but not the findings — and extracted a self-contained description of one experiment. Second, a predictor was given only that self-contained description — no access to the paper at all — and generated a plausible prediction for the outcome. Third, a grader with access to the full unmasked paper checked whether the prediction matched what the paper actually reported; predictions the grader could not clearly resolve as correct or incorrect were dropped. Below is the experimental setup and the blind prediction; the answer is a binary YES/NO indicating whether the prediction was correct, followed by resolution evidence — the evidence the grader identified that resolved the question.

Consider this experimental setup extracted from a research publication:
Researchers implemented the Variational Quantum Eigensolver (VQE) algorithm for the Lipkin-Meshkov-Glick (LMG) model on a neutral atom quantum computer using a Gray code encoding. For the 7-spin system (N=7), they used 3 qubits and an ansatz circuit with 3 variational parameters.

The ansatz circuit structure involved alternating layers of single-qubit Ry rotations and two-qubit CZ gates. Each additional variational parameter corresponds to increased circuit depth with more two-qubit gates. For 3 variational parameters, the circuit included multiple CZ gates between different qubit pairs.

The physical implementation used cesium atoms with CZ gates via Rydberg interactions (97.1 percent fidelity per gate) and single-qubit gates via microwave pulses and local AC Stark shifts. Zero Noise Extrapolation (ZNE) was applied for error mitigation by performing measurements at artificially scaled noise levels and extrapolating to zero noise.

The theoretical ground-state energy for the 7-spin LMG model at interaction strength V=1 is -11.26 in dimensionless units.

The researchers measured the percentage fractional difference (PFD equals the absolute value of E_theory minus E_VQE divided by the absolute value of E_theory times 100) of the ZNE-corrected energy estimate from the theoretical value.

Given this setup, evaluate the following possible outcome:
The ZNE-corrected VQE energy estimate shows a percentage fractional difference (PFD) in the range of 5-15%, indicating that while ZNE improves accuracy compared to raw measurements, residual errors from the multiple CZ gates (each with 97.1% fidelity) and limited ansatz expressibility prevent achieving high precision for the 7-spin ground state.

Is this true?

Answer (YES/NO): NO